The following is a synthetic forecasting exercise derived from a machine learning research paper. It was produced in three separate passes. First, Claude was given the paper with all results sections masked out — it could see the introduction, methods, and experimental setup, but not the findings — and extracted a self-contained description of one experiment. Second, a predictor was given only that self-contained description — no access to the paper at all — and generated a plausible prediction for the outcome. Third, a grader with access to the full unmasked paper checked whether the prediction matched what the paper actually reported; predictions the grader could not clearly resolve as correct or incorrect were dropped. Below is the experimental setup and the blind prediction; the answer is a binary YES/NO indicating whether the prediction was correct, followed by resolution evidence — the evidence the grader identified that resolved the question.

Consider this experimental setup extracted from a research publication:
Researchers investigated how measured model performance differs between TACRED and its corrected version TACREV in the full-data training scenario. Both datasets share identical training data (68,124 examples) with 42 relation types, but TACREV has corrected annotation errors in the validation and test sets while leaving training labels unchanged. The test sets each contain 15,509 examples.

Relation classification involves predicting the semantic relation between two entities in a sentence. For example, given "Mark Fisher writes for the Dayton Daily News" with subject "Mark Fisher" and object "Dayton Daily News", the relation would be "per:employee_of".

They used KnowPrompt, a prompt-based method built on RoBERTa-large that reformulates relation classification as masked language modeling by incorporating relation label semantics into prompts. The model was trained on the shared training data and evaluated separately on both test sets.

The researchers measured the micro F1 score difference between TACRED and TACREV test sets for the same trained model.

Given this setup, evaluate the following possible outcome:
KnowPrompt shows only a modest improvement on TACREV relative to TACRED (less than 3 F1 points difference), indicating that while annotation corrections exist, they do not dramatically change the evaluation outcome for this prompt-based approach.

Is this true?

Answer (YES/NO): NO